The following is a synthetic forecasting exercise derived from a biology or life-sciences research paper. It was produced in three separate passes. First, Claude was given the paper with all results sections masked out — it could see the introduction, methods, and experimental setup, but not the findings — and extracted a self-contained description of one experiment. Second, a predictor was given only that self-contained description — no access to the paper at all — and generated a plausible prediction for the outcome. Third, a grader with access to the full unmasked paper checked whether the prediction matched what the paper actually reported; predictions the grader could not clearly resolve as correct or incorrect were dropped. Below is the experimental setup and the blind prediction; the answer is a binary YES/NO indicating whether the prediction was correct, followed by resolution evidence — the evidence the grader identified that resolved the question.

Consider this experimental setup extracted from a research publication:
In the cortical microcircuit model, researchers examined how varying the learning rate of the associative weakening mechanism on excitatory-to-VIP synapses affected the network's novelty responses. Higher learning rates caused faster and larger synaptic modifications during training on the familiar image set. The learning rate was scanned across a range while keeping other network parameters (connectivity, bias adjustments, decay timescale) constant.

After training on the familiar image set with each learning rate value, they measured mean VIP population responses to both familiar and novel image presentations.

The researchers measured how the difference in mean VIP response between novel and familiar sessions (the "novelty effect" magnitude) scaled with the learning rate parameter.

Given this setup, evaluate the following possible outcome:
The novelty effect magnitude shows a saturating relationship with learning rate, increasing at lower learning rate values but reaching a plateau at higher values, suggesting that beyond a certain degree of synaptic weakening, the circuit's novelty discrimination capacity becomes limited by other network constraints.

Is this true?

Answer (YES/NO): NO